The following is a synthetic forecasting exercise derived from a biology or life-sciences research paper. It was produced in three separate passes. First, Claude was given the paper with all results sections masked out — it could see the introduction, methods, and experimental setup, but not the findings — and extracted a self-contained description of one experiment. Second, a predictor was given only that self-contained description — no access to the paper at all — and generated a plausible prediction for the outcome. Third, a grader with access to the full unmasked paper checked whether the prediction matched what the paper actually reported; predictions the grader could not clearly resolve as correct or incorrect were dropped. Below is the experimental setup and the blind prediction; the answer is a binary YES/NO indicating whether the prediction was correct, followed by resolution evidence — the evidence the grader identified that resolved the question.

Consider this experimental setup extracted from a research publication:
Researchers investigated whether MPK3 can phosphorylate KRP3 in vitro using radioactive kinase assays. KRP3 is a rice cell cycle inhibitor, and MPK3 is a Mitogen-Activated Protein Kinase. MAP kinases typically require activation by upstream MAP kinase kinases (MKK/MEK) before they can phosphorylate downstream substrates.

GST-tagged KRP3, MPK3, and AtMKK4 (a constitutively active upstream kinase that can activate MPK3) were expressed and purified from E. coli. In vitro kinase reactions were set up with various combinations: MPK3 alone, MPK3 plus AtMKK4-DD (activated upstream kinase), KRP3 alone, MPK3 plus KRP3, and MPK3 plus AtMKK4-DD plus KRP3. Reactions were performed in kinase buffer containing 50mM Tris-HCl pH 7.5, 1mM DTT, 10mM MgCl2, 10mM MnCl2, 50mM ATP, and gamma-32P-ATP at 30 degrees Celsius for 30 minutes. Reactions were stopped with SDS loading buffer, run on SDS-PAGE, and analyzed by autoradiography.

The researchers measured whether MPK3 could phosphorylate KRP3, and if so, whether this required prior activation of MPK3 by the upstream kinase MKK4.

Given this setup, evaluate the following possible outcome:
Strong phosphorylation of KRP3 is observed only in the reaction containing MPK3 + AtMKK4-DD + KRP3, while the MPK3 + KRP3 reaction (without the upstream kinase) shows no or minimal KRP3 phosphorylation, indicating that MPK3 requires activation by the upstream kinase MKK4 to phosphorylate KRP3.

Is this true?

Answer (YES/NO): NO